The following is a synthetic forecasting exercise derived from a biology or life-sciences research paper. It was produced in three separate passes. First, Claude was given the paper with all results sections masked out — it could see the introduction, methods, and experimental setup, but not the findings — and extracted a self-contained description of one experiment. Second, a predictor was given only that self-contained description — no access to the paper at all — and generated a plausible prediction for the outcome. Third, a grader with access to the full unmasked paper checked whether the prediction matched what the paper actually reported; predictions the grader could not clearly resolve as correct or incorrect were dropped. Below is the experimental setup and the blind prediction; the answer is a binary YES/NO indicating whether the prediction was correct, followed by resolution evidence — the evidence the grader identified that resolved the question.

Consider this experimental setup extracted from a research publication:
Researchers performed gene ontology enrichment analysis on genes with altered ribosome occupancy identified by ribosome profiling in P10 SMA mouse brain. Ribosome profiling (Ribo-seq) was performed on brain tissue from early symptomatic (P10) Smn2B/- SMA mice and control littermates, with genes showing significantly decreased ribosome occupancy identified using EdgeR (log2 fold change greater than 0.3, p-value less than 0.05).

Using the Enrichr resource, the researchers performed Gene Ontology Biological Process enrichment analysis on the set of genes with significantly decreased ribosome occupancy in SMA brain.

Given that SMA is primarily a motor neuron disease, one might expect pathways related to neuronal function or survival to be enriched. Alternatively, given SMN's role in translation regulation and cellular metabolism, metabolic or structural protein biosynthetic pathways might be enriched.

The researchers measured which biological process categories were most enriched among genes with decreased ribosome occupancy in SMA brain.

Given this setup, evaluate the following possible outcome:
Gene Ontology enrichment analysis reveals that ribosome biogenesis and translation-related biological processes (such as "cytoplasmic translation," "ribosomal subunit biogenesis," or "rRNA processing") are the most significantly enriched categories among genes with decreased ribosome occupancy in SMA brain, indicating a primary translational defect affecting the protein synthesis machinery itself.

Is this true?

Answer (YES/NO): NO